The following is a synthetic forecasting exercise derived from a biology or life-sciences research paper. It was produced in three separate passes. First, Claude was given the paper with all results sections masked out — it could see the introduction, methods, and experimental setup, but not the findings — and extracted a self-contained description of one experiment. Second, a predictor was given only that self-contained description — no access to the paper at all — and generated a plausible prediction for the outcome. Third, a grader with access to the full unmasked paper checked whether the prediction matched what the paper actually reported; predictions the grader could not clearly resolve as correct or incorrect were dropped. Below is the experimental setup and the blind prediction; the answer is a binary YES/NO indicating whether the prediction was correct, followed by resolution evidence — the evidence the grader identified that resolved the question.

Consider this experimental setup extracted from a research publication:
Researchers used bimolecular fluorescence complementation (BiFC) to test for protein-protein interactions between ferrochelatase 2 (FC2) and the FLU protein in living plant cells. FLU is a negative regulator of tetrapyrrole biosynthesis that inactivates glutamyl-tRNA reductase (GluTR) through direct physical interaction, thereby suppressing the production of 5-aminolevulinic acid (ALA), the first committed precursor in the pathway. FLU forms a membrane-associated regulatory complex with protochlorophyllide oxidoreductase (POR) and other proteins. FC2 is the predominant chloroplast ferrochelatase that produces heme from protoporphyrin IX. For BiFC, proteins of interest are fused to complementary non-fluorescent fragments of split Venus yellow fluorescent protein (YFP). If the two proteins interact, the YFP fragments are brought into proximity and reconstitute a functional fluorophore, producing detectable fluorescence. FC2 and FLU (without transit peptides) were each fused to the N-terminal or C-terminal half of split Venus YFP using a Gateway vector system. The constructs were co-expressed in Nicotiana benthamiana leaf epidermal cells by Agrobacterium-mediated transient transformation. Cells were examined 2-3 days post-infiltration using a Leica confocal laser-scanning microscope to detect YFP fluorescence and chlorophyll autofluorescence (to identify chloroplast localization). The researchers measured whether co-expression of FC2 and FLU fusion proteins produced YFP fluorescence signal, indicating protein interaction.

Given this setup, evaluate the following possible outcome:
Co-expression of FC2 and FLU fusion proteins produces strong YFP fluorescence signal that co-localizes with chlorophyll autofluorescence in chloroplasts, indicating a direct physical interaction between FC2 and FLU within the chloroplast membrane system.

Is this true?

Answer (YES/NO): YES